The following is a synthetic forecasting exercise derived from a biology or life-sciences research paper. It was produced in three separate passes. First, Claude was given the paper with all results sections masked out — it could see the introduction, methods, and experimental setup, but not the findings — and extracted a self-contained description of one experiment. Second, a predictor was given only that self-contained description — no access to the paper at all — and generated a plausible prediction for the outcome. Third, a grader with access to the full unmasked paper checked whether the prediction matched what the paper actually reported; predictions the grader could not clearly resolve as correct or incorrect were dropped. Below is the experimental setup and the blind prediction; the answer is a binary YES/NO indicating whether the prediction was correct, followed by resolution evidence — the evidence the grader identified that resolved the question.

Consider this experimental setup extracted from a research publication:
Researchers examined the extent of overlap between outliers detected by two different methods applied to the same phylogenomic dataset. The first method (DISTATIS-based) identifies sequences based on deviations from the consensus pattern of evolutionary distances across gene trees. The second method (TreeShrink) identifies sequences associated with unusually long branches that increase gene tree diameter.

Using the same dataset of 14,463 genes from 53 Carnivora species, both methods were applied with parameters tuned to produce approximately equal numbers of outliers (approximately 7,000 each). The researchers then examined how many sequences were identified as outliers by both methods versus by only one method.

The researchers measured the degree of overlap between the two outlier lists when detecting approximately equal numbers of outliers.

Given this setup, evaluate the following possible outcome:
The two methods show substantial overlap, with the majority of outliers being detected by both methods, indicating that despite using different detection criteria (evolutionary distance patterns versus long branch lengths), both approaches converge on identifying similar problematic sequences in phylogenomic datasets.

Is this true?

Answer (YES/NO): NO